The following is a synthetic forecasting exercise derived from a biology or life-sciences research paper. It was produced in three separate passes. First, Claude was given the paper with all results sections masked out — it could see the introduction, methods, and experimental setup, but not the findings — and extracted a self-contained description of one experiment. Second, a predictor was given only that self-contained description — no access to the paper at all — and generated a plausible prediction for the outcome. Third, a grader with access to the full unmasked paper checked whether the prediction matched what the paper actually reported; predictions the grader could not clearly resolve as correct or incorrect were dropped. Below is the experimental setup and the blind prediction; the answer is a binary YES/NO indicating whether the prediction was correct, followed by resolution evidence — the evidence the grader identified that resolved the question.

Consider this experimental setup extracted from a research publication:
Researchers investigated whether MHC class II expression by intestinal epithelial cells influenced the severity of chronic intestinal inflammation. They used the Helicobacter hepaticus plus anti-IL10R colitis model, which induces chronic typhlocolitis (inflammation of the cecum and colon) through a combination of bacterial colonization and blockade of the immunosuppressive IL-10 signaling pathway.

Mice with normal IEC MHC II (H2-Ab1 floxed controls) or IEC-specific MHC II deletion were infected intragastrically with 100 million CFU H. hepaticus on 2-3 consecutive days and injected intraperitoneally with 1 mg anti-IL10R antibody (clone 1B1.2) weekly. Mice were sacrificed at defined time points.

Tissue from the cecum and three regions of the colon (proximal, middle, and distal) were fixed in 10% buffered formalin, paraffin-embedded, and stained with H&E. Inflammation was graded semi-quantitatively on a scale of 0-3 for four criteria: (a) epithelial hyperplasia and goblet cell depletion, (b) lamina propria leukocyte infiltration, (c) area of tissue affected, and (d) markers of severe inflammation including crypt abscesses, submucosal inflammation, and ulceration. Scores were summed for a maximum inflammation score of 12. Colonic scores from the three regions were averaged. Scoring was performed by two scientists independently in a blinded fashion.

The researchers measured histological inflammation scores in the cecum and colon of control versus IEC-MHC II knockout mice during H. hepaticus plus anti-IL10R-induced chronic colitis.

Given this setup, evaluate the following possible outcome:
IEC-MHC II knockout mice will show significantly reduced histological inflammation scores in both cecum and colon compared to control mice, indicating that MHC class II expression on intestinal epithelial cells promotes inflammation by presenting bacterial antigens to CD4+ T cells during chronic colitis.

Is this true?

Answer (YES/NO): NO